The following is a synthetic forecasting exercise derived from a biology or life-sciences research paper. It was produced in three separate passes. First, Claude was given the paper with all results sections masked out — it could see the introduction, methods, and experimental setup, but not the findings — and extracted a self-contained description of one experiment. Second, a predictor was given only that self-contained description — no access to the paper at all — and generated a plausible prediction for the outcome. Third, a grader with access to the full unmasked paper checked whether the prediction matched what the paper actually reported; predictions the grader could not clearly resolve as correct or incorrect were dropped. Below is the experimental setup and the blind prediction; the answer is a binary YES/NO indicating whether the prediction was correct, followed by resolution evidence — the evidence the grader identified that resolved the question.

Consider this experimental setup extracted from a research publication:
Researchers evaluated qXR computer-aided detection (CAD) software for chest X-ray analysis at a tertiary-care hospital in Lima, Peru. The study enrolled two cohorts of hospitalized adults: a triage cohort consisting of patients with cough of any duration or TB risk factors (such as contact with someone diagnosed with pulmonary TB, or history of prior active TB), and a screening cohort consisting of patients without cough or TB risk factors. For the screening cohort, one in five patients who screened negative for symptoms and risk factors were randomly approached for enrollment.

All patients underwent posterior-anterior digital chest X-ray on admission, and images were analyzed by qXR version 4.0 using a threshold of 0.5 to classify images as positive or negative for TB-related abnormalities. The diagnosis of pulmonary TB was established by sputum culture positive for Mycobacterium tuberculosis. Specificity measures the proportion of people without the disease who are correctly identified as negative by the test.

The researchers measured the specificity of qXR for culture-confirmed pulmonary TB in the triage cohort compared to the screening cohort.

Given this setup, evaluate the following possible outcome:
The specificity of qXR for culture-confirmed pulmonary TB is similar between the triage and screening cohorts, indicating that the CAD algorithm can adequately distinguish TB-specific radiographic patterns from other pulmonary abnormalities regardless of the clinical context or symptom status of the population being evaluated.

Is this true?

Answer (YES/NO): NO